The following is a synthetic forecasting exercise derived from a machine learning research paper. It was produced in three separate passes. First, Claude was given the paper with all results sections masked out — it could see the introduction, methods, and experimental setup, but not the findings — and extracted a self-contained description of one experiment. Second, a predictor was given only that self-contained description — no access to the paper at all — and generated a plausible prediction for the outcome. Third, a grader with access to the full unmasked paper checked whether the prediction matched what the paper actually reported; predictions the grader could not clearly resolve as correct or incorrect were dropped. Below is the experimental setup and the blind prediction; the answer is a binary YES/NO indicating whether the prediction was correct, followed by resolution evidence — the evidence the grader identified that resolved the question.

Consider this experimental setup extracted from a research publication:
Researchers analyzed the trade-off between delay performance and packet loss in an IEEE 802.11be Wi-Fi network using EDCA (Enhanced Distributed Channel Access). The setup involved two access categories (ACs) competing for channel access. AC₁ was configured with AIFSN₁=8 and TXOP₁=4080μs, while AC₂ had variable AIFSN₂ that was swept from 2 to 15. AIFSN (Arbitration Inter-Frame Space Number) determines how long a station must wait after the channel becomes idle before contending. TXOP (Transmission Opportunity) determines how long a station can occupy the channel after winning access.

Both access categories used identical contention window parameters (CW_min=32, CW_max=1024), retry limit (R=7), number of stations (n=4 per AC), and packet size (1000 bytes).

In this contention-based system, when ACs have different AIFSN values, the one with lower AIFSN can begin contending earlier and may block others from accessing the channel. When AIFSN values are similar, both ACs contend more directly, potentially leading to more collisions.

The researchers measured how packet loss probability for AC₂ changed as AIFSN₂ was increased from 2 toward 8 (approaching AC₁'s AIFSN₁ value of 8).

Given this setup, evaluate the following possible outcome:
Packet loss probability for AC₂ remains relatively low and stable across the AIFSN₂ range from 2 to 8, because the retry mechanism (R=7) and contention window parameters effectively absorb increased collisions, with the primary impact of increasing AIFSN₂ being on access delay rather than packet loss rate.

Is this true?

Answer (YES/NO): NO